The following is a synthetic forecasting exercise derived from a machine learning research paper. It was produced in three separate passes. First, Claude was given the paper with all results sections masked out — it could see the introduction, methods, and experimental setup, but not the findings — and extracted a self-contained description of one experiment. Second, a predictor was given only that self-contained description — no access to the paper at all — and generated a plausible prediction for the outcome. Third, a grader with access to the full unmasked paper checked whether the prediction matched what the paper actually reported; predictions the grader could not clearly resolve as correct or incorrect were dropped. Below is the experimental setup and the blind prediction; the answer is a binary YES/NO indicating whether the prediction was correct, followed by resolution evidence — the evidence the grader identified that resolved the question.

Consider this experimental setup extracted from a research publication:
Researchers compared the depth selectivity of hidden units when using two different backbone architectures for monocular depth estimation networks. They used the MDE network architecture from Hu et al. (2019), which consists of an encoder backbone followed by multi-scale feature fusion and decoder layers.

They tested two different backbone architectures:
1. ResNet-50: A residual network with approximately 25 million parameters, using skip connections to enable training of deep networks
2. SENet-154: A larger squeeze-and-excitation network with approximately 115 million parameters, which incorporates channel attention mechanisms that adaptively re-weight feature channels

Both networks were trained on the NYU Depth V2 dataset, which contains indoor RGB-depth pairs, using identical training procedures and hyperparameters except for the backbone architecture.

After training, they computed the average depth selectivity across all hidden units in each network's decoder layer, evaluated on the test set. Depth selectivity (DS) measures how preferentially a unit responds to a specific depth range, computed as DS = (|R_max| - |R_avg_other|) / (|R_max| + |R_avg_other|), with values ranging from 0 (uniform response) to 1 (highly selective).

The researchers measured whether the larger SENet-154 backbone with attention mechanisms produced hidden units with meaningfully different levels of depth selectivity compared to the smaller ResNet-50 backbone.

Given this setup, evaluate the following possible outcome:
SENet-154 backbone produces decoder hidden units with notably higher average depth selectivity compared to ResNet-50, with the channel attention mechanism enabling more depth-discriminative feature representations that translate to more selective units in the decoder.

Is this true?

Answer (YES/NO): NO